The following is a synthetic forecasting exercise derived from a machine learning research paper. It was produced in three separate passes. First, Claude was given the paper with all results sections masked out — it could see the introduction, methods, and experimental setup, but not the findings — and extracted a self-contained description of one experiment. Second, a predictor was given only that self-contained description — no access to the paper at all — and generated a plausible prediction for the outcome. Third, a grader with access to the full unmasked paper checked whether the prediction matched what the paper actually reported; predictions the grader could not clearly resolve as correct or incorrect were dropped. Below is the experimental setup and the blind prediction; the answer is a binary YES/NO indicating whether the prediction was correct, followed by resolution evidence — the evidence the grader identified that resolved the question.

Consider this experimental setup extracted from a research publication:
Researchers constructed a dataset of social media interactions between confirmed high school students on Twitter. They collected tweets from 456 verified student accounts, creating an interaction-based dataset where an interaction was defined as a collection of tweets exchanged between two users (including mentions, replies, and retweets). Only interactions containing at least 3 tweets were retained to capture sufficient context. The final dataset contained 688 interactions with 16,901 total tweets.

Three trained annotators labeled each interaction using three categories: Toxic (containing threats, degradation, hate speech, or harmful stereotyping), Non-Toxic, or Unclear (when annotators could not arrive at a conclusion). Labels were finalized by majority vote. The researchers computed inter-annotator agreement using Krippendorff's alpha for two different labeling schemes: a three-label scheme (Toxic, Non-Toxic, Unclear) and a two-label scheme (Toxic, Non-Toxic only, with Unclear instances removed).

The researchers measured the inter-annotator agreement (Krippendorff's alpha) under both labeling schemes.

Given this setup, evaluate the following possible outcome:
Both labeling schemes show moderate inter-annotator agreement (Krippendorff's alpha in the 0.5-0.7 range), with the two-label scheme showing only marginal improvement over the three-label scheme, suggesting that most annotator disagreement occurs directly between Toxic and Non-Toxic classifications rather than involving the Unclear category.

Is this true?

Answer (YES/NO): YES